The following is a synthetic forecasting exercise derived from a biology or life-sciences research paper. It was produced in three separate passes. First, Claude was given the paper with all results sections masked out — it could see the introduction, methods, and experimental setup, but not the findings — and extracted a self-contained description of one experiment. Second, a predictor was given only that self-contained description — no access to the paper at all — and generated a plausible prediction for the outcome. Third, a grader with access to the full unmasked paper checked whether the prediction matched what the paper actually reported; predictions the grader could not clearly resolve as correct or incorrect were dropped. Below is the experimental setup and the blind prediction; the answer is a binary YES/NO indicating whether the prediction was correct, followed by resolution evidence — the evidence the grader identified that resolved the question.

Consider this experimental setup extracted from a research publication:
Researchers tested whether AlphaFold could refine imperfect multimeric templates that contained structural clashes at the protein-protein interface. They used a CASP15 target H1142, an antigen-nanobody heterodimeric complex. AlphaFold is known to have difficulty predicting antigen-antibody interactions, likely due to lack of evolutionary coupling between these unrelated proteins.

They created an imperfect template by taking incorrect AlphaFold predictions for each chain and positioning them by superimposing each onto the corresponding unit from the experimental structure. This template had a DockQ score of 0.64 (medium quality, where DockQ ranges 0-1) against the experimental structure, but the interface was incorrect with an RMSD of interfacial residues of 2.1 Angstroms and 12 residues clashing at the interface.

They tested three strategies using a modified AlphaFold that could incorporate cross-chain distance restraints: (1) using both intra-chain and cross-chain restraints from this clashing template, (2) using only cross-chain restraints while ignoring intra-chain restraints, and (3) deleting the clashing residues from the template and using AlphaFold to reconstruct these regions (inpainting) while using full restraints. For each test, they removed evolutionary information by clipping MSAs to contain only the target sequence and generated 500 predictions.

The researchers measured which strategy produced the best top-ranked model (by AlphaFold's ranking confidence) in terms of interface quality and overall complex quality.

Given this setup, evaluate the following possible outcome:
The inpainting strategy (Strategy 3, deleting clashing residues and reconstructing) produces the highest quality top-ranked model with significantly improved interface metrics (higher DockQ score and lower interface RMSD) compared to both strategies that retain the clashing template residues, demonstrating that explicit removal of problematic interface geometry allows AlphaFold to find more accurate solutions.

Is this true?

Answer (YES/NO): YES